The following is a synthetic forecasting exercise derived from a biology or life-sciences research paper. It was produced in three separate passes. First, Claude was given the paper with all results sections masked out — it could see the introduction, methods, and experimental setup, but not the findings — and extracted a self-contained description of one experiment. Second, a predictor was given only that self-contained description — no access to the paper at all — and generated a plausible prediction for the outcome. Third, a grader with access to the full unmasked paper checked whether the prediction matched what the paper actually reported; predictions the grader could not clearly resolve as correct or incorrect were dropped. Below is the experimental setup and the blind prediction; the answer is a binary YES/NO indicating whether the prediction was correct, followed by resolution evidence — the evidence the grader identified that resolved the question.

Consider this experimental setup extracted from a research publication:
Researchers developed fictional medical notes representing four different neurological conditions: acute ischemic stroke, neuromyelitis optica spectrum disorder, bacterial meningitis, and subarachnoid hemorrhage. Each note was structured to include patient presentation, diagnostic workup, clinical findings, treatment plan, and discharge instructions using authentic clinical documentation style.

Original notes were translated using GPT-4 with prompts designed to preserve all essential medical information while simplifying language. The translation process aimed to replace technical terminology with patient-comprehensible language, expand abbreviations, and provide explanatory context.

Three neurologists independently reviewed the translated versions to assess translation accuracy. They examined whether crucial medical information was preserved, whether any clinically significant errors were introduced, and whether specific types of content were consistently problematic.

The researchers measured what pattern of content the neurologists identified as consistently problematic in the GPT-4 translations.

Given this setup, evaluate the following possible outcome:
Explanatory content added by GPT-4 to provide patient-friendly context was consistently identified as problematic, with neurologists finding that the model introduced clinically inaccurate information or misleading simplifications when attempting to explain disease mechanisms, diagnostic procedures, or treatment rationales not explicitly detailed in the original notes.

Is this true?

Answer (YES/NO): NO